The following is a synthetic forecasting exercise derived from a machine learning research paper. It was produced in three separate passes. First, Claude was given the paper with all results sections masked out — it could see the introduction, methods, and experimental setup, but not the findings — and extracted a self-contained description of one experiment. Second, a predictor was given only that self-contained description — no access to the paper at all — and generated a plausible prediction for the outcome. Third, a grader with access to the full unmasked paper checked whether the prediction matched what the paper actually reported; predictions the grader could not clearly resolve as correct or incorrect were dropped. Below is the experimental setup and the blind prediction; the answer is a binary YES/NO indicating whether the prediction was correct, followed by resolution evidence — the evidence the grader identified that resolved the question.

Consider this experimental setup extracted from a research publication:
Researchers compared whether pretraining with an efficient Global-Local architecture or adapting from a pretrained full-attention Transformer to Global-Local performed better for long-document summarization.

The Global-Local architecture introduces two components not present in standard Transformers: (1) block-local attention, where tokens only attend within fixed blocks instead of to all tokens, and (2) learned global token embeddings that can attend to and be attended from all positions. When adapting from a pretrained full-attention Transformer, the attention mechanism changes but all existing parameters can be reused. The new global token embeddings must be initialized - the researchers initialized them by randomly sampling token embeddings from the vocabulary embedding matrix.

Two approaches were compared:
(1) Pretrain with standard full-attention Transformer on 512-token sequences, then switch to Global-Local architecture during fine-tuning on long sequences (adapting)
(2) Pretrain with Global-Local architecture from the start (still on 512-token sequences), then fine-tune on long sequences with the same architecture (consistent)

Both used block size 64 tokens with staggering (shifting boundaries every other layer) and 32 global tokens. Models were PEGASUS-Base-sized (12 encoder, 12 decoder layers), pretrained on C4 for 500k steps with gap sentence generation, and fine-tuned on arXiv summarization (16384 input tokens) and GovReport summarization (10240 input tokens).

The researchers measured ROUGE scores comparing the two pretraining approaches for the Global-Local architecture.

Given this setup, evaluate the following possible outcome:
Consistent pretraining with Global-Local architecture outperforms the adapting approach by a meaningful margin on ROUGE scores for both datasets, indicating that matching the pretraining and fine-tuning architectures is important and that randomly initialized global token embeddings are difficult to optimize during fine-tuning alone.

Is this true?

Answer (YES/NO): NO